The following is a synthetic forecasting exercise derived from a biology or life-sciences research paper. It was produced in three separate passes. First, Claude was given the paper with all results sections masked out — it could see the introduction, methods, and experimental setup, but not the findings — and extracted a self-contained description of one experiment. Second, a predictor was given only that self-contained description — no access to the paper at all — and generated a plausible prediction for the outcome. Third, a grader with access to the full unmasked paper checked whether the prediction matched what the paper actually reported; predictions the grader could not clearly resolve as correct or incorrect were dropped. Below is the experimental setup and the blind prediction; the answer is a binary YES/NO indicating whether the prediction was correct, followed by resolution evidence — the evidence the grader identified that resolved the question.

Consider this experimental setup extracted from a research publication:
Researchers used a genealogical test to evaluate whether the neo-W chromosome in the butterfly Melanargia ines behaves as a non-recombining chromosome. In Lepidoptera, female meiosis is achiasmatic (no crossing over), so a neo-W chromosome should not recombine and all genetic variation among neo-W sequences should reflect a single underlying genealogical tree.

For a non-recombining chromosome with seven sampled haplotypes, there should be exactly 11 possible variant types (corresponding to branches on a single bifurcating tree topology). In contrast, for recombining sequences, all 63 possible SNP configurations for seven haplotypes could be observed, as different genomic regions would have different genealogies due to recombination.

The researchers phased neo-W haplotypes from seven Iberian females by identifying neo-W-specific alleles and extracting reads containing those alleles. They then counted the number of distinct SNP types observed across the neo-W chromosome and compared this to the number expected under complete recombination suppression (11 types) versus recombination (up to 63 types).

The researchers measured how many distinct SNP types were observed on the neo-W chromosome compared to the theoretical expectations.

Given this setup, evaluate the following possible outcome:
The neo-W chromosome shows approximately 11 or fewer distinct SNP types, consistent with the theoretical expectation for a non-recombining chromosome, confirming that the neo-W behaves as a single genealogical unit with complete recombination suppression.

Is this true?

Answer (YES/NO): YES